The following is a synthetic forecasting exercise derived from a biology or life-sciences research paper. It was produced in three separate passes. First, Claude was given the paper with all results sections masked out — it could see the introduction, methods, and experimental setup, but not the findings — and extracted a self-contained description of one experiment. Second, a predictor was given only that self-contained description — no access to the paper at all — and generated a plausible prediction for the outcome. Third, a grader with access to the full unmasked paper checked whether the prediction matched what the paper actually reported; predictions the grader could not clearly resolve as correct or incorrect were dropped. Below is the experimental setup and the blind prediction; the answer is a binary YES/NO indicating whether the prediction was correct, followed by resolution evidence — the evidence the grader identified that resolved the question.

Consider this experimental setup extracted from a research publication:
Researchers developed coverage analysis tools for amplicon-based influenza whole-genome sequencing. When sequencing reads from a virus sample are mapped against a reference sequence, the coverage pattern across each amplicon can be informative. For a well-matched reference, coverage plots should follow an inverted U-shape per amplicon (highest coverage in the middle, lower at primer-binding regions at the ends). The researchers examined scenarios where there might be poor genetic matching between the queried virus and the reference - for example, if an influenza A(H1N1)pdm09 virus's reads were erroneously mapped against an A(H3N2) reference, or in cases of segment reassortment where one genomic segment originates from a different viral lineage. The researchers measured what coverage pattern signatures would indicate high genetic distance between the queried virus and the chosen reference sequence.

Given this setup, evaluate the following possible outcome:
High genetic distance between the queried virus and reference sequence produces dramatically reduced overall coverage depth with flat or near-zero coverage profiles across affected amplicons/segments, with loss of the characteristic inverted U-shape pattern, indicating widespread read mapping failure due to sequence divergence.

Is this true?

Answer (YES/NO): NO